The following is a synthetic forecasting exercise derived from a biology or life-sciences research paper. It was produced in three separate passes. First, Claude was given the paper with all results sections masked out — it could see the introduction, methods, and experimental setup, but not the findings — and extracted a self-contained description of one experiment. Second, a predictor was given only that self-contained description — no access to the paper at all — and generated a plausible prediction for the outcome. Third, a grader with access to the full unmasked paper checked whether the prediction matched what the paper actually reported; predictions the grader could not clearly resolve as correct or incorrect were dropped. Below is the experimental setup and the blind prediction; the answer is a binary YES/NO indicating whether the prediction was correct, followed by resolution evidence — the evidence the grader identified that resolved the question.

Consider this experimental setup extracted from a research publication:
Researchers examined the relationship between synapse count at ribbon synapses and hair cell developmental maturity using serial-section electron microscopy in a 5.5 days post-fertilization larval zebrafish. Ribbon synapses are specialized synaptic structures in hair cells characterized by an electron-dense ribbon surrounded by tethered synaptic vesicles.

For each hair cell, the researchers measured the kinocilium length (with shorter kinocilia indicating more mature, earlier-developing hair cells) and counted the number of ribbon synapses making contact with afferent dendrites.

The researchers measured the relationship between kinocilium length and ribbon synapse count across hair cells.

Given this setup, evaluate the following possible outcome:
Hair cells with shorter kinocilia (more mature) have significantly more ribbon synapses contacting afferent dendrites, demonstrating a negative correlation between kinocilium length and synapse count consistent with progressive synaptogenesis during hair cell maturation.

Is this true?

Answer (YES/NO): NO